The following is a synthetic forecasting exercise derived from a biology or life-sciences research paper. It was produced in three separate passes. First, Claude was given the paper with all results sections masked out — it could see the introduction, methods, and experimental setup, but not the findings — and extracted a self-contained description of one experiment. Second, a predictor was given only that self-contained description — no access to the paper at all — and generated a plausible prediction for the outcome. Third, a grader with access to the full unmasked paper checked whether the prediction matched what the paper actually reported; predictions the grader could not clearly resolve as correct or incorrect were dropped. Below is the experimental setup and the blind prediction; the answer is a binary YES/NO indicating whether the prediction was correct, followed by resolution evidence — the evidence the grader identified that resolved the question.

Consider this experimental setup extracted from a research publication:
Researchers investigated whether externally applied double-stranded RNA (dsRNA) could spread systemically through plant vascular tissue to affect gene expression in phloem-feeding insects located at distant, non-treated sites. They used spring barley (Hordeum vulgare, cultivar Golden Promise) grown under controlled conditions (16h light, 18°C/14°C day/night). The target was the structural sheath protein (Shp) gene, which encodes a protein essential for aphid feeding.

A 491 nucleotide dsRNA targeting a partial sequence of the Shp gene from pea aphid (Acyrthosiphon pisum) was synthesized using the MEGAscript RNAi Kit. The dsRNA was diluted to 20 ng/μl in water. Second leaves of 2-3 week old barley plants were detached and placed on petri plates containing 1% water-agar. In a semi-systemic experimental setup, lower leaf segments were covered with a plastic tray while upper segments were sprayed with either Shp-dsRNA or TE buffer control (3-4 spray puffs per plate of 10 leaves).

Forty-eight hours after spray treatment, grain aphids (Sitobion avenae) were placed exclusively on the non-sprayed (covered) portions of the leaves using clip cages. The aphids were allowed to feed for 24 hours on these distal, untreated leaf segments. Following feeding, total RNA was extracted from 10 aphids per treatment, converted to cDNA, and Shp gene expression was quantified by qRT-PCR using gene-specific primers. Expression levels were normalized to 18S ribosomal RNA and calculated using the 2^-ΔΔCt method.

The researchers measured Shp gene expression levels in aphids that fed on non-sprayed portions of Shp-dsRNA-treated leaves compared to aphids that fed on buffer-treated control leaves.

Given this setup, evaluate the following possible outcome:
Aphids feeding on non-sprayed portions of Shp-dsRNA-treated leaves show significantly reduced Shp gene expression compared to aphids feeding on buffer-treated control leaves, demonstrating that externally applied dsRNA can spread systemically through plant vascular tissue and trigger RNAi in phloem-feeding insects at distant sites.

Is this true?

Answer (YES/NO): YES